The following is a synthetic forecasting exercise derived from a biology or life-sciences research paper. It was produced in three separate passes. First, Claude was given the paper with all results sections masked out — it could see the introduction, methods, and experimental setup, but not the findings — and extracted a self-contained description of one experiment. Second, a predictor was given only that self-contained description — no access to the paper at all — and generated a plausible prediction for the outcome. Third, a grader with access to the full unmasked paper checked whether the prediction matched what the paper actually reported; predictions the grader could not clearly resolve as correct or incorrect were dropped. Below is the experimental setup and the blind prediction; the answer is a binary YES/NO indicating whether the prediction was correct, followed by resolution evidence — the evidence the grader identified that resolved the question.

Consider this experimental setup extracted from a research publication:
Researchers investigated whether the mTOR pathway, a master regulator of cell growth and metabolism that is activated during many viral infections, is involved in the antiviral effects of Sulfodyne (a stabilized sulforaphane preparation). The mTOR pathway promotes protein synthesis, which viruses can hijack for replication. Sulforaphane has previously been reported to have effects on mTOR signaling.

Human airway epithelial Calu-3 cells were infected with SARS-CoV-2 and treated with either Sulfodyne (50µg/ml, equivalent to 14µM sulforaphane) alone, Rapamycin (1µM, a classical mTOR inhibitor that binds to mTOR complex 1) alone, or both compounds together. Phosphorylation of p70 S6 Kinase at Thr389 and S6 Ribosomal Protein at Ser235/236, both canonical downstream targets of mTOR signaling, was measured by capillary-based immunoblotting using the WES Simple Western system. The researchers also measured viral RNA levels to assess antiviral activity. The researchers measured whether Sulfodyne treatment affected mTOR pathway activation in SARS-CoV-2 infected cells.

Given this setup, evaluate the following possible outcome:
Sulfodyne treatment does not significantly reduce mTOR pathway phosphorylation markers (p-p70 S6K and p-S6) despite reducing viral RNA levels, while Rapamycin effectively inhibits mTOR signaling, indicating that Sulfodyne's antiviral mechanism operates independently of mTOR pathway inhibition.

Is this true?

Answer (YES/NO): NO